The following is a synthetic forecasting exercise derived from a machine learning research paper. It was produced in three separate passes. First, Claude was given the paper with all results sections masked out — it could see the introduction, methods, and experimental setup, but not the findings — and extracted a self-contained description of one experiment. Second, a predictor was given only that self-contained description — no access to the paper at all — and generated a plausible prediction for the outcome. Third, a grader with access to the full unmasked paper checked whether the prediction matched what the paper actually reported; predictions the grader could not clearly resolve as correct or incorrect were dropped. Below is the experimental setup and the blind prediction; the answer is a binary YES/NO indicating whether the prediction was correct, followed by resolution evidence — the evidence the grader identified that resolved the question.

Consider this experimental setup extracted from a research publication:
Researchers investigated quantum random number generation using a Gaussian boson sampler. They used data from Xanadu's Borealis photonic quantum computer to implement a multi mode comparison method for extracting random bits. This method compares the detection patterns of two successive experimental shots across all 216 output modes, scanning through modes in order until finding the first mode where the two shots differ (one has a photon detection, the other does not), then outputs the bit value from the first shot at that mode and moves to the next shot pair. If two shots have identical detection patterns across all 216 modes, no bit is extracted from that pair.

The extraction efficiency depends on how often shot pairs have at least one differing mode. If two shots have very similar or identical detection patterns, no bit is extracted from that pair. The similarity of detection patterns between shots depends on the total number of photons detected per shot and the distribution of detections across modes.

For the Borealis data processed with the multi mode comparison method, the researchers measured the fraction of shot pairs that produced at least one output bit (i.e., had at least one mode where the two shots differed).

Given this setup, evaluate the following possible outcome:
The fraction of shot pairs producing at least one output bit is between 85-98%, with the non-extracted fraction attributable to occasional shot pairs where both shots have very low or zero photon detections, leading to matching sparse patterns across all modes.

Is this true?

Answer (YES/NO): NO